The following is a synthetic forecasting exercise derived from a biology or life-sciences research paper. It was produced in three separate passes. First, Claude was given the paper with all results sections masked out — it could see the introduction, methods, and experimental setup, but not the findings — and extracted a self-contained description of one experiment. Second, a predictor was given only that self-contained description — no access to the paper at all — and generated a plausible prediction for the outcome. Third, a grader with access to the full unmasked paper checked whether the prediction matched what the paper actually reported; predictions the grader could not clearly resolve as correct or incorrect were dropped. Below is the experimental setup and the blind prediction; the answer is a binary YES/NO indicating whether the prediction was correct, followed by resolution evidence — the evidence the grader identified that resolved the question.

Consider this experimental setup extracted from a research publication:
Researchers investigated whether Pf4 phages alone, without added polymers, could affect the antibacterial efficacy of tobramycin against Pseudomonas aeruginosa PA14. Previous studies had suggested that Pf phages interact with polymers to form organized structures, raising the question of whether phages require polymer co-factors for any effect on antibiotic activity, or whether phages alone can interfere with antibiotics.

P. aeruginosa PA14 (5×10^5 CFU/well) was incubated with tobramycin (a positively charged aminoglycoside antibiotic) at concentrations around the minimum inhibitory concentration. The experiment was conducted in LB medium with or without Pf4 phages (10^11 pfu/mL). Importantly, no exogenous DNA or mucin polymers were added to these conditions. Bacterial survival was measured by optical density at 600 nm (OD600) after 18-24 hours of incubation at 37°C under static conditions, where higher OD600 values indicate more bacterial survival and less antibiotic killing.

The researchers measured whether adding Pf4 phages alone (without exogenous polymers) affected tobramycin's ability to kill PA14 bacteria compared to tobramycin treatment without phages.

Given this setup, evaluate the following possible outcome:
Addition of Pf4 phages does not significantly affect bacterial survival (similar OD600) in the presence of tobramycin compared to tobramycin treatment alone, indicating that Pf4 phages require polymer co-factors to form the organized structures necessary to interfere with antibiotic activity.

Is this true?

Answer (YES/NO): YES